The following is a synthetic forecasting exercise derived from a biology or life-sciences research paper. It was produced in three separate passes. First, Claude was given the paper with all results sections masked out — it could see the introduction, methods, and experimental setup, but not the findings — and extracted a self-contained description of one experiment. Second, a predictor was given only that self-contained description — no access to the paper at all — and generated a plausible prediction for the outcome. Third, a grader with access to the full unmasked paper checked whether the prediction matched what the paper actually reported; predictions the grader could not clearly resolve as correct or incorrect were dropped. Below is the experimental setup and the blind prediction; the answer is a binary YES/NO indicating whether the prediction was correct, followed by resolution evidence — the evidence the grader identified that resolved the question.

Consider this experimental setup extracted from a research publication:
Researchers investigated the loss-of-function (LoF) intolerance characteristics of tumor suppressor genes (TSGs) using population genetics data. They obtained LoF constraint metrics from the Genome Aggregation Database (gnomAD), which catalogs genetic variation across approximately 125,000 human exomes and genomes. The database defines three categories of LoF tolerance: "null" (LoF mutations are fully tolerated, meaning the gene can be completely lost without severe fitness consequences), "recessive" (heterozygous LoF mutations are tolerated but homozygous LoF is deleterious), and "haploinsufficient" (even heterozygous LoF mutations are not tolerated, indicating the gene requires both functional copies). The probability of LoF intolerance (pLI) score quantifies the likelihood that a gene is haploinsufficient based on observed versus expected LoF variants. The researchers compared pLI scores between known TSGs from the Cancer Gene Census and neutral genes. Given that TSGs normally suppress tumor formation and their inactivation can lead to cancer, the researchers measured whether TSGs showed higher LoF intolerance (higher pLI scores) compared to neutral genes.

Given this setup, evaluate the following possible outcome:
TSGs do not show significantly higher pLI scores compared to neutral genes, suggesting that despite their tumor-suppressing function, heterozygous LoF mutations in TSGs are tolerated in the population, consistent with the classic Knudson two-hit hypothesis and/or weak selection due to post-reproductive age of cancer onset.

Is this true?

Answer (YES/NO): YES